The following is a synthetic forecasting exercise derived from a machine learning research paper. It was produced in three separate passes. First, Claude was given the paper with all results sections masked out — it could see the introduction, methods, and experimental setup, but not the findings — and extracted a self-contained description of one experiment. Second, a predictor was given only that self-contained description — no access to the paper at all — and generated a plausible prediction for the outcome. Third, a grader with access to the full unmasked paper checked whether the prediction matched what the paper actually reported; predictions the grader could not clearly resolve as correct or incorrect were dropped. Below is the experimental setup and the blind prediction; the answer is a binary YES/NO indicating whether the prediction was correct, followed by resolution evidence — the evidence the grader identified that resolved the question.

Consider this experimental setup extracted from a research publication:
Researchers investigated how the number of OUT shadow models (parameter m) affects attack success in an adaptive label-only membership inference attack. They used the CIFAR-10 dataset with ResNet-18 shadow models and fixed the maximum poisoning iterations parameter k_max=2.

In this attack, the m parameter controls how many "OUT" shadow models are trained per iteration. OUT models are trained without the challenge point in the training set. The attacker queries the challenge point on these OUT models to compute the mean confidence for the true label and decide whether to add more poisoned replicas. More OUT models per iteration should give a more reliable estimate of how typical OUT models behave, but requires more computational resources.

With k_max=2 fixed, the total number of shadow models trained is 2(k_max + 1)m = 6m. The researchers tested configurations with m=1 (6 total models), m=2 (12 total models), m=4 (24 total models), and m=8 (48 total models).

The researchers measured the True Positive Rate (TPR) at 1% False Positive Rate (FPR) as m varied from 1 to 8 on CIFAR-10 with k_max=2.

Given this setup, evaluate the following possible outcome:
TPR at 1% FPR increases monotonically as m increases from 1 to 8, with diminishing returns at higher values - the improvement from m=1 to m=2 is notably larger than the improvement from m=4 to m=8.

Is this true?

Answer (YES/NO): YES